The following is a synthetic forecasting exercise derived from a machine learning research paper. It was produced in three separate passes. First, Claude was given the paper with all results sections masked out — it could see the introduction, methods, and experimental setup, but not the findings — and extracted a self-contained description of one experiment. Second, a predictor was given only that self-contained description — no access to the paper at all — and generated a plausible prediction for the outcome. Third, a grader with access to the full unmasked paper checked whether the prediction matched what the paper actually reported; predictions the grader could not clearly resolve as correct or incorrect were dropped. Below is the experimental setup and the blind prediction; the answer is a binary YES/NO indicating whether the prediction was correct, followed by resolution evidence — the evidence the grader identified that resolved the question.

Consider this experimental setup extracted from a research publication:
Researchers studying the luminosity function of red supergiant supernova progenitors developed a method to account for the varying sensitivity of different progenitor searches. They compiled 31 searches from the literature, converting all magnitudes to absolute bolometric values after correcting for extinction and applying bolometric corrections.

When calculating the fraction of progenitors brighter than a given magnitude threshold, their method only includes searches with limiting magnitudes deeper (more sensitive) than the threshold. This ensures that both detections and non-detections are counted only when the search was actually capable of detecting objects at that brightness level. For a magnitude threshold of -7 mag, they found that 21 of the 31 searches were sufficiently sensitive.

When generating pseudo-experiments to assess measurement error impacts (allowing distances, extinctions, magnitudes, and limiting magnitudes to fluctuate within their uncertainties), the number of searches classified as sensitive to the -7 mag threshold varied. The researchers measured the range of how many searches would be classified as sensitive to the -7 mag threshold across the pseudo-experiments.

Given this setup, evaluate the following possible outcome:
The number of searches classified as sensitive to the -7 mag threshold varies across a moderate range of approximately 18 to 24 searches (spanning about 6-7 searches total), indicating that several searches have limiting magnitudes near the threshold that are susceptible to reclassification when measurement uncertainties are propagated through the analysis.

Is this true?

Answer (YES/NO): NO